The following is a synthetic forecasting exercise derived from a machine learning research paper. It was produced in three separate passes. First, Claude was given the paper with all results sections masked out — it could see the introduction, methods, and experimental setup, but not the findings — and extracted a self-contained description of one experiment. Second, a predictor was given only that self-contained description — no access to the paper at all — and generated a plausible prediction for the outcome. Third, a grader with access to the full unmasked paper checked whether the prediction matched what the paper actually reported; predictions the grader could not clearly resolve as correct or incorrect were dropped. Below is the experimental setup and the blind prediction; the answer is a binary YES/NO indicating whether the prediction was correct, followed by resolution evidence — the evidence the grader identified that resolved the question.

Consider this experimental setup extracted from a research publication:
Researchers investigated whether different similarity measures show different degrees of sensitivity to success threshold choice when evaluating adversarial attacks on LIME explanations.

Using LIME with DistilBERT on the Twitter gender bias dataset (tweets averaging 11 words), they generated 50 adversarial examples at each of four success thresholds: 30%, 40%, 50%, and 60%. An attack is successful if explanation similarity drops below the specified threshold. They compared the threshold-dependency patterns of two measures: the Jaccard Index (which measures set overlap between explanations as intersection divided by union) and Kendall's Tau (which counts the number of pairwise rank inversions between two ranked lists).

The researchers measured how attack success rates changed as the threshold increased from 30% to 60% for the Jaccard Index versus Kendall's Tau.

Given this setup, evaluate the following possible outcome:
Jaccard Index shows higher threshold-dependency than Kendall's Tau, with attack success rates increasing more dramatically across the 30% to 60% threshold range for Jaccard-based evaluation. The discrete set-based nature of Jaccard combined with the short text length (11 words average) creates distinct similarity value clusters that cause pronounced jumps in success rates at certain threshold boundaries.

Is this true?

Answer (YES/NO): YES